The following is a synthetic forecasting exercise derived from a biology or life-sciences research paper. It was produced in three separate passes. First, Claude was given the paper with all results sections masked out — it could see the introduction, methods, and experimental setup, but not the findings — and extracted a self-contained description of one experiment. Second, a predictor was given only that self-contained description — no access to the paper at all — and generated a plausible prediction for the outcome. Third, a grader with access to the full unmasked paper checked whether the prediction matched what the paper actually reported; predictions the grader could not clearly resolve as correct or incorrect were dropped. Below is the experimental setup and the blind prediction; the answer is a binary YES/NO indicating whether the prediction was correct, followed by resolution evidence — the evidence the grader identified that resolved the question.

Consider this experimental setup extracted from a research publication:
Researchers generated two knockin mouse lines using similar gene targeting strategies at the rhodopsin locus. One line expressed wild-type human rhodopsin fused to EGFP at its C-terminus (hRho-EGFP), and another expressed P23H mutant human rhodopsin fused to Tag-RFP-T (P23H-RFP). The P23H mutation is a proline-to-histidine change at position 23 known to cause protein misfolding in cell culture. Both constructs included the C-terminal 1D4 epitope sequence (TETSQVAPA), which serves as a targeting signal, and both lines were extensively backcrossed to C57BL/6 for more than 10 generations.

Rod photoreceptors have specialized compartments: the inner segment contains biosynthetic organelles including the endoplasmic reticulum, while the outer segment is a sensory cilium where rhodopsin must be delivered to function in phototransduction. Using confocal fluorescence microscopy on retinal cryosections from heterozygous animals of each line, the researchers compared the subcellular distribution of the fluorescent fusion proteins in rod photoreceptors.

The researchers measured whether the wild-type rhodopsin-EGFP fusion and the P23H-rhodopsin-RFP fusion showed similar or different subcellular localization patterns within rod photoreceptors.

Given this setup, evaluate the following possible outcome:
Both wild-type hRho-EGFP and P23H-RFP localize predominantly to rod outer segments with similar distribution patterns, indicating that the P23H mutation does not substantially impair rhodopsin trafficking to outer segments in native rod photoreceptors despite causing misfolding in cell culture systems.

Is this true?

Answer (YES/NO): NO